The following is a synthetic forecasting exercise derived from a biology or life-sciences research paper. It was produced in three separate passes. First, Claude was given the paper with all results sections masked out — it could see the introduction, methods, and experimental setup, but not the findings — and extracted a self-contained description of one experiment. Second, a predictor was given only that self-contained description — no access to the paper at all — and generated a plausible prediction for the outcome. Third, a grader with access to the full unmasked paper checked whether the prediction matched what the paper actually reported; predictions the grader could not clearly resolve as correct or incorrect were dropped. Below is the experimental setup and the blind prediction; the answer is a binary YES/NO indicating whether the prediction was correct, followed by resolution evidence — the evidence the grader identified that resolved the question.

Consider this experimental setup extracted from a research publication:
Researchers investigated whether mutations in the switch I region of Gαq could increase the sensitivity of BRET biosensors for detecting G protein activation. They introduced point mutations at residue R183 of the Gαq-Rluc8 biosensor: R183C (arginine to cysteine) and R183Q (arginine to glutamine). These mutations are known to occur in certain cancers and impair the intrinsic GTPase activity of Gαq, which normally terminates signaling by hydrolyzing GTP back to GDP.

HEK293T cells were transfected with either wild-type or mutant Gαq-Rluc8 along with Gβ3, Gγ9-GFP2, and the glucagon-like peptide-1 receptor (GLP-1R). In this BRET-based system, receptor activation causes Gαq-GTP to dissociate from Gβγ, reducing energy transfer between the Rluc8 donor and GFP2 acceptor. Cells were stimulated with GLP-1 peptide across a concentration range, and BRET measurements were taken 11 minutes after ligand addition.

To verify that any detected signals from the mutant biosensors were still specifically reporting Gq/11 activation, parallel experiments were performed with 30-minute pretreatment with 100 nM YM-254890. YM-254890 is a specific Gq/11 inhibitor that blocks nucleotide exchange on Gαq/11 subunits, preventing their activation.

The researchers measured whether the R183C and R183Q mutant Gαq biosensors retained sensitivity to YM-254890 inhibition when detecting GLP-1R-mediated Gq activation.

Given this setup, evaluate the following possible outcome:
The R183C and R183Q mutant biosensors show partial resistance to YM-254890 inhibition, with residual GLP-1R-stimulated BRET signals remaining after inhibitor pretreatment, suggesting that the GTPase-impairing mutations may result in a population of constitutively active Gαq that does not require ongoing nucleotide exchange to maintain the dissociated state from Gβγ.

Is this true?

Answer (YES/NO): NO